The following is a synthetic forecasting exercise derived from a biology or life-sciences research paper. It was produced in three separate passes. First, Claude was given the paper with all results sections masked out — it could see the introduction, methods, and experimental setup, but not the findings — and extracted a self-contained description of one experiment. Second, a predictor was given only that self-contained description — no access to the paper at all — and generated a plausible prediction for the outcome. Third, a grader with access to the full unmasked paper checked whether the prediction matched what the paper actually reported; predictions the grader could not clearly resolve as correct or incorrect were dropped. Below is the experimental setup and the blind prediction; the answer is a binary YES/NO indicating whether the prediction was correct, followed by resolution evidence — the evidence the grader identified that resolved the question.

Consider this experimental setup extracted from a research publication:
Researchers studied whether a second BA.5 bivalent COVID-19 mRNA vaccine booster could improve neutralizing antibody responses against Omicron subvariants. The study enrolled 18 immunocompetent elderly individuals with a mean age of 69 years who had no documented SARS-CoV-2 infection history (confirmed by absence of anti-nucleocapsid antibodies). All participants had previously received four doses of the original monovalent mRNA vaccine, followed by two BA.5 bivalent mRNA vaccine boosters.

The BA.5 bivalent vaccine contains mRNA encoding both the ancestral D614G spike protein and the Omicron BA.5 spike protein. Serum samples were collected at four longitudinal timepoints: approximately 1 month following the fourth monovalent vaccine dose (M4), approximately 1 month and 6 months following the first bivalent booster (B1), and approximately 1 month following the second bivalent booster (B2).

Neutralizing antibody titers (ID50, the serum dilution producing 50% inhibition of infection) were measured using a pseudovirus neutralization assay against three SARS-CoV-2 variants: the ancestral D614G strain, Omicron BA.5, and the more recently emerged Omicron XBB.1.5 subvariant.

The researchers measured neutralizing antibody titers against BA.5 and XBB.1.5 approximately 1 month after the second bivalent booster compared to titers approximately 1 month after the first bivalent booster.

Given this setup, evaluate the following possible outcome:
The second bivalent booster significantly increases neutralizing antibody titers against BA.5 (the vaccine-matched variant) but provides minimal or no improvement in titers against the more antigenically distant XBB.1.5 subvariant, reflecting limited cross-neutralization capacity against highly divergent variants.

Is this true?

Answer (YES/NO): NO